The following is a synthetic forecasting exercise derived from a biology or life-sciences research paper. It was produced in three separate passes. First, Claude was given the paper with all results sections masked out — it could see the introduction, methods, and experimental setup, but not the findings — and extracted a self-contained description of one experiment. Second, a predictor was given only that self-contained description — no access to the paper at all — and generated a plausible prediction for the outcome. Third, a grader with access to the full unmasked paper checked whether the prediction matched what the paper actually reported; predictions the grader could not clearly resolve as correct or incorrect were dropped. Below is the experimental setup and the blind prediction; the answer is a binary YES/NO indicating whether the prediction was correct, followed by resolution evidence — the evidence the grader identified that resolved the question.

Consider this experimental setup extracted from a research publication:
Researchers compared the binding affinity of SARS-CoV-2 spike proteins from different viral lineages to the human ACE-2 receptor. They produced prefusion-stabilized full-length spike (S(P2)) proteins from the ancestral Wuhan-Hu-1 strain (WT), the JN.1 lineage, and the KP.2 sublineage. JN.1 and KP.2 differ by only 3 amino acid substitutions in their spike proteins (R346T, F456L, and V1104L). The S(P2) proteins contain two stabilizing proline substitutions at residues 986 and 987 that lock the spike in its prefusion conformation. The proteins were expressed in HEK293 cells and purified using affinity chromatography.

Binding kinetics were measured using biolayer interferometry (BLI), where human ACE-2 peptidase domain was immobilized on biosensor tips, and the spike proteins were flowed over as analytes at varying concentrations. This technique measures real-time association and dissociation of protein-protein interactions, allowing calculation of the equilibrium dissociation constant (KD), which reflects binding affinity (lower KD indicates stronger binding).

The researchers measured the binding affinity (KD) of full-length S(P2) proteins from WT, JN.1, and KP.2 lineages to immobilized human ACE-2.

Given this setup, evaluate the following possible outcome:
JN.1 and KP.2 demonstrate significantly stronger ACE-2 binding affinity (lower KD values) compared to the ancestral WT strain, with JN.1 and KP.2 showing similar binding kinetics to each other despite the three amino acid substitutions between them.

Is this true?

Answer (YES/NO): YES